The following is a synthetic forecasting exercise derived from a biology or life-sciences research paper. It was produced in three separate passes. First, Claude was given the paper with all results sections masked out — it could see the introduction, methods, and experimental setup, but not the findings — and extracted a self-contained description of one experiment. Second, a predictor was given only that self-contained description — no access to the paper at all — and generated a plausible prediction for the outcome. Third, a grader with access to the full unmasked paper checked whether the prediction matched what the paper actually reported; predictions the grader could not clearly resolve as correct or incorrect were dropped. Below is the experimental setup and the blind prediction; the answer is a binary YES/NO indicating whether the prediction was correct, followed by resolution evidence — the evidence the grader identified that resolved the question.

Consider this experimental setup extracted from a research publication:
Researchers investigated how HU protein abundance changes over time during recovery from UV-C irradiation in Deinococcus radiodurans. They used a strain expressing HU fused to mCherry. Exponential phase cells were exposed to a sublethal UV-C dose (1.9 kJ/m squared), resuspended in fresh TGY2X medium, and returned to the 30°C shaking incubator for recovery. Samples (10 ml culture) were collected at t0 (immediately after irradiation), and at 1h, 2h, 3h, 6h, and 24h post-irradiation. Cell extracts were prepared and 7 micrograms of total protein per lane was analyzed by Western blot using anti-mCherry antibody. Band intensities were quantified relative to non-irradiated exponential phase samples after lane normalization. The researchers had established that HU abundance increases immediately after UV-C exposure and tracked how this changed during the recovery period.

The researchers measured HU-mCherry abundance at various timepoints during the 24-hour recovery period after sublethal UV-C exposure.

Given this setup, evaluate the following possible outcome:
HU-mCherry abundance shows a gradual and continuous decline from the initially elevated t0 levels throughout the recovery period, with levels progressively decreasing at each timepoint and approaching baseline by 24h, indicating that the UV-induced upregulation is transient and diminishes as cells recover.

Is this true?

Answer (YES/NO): NO